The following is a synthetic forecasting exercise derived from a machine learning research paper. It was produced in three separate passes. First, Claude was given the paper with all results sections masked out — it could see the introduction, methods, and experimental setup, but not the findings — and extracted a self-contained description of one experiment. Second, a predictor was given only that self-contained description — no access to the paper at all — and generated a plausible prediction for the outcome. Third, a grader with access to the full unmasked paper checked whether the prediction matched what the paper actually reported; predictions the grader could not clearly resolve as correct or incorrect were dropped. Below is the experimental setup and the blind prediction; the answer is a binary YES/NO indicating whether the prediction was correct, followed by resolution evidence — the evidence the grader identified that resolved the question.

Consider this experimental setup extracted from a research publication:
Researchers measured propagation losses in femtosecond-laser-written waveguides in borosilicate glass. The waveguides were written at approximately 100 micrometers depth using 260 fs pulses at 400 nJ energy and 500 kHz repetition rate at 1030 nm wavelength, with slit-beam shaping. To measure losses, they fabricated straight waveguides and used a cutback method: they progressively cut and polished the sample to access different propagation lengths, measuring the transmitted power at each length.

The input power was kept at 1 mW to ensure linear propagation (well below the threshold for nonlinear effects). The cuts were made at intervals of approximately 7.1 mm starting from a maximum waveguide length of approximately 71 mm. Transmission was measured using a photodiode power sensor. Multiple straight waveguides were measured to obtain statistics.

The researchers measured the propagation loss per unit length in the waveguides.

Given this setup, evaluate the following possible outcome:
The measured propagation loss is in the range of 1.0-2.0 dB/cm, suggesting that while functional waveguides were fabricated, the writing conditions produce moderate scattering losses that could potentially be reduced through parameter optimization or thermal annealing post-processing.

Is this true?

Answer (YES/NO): NO